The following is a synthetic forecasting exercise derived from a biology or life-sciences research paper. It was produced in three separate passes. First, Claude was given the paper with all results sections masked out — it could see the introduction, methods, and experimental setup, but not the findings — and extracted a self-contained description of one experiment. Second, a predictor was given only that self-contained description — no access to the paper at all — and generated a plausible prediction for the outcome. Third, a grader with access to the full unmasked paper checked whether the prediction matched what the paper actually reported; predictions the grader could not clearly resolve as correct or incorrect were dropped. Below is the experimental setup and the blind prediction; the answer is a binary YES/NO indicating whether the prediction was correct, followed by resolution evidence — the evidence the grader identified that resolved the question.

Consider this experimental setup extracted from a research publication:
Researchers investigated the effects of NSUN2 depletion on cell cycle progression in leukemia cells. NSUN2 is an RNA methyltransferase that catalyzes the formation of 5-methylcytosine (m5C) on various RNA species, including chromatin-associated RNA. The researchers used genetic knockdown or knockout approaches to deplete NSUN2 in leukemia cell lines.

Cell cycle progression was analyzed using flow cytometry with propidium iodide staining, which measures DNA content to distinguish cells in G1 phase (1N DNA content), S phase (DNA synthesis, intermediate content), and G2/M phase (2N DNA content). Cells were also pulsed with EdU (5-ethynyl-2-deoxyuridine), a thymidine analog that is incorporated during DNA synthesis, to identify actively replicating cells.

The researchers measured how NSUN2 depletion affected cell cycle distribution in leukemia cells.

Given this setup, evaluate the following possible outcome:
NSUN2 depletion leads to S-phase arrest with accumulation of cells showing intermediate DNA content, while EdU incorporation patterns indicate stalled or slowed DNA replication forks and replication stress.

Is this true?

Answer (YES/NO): NO